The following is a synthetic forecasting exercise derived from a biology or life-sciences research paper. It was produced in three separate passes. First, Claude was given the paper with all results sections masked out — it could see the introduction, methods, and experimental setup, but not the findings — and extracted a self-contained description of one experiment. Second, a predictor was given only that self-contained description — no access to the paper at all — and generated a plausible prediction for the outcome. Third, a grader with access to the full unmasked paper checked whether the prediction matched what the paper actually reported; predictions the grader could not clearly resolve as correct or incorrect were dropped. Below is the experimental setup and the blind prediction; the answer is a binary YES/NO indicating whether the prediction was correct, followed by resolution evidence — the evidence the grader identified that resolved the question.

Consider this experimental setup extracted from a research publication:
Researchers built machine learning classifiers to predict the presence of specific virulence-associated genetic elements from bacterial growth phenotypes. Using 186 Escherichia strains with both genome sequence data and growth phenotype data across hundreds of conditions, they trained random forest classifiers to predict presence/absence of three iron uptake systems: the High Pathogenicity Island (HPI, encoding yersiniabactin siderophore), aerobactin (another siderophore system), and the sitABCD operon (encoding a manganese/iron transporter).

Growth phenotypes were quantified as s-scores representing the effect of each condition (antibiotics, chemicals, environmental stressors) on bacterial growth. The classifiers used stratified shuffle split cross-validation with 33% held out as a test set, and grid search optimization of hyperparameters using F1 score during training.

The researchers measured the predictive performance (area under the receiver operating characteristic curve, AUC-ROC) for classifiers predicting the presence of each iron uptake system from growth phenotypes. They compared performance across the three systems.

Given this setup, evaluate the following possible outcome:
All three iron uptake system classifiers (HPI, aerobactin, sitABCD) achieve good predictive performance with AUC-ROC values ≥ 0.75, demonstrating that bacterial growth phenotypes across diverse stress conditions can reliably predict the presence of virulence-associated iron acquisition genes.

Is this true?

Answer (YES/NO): NO